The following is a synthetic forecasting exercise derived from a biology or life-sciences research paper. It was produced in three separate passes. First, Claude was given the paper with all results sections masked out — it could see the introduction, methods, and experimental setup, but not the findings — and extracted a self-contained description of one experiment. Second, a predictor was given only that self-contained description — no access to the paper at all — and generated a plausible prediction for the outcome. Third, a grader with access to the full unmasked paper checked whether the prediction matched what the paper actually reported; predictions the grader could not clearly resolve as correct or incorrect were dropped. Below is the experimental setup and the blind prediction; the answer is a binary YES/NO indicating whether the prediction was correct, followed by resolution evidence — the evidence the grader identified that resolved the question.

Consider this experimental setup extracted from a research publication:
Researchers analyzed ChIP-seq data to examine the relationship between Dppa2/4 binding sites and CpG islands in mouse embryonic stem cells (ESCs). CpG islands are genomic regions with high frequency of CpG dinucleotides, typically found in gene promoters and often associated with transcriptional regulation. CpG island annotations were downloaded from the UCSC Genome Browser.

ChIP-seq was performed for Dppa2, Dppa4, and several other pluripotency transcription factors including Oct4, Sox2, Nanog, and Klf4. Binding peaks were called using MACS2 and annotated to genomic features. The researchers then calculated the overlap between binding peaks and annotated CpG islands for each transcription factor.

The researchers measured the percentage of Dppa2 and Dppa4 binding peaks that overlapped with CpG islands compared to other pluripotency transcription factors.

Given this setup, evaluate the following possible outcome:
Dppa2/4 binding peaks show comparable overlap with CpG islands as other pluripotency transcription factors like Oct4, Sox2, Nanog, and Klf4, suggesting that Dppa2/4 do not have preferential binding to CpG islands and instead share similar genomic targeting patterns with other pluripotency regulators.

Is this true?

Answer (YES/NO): NO